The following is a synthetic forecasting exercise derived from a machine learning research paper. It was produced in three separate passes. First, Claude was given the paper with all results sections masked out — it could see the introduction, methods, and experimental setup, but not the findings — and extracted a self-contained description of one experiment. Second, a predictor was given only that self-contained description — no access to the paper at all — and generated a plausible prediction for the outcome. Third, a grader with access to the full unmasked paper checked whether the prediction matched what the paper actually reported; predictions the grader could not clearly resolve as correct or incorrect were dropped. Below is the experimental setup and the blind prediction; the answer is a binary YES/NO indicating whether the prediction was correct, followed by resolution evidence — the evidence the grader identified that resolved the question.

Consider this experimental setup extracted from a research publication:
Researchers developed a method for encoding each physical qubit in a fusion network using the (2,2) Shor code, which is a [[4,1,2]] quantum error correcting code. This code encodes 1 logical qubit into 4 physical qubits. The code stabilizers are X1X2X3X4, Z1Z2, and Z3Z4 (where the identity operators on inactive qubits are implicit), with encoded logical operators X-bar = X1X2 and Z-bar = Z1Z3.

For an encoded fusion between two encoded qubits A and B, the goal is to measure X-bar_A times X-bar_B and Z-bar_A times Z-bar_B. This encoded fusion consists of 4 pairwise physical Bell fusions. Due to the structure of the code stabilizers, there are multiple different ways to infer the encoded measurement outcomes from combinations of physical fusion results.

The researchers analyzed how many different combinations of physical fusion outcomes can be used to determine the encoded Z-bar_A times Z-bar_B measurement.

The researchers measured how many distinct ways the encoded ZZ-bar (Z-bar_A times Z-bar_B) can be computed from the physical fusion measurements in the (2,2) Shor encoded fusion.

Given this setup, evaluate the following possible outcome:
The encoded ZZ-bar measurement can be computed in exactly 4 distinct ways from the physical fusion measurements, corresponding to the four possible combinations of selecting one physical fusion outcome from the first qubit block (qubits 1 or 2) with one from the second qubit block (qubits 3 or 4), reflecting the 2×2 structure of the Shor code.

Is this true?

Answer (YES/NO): YES